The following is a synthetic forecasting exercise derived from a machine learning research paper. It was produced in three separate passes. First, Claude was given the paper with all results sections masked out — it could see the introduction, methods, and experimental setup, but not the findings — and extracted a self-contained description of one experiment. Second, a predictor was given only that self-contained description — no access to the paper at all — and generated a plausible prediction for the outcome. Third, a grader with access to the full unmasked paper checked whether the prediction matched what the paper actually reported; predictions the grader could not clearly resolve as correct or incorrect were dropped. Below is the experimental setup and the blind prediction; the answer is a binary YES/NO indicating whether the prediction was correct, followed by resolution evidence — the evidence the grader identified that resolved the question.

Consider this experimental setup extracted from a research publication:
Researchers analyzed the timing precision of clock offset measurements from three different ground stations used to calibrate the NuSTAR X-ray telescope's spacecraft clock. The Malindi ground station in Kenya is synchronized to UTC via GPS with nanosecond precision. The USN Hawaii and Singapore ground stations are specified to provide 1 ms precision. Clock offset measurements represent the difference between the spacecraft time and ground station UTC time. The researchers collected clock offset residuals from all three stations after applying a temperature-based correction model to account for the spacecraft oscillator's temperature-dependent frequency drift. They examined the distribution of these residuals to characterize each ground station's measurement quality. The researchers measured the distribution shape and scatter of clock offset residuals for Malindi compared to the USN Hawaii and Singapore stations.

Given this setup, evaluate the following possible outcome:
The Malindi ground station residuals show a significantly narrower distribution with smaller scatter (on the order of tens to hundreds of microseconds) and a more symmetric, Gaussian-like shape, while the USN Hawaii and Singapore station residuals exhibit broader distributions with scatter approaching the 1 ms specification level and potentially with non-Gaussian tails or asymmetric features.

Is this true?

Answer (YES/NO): YES